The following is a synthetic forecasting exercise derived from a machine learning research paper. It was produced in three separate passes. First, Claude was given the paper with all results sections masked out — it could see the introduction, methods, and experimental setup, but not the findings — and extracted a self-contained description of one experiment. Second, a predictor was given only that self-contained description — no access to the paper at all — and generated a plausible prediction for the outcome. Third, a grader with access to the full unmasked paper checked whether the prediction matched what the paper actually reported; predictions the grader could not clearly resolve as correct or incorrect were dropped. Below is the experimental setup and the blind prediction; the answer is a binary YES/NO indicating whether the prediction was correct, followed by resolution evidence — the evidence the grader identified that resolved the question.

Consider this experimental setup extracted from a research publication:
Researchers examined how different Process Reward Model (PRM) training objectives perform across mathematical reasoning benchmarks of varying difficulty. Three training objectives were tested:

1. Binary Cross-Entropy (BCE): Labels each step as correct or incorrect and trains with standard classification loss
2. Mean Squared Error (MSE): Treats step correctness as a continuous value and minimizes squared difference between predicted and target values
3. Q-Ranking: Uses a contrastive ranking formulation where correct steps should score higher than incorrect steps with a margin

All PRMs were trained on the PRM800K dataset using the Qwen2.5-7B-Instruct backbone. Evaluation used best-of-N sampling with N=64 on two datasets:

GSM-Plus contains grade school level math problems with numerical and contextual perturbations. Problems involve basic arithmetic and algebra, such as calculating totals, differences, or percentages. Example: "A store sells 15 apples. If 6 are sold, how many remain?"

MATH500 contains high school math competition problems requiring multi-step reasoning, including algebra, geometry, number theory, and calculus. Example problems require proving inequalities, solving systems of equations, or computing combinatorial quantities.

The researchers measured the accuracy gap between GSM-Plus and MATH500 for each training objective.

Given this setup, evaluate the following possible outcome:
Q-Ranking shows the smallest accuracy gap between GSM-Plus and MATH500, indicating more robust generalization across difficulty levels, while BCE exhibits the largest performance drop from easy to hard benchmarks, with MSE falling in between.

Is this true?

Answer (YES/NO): NO